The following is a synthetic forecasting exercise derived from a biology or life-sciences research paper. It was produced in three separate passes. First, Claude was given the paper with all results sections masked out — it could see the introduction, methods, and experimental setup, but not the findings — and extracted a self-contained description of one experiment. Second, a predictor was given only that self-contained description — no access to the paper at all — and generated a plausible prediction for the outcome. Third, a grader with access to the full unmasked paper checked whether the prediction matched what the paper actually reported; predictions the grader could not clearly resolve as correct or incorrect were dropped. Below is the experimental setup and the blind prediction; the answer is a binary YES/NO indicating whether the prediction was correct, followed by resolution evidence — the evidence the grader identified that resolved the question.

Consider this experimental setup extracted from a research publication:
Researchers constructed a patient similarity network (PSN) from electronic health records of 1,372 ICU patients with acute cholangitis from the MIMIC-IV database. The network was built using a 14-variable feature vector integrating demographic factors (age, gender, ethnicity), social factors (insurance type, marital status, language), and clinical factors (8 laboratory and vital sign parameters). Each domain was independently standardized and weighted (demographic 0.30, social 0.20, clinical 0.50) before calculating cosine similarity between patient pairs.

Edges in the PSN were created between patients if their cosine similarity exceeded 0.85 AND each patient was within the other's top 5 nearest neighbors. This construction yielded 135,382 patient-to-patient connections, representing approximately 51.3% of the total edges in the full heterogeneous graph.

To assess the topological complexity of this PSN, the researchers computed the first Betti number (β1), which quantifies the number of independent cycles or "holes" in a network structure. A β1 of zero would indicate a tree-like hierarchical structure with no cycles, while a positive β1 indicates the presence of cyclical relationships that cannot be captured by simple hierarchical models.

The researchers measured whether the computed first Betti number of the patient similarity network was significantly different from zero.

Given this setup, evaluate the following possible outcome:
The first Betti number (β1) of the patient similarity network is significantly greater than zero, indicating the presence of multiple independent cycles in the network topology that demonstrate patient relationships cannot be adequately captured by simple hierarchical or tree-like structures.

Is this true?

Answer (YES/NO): YES